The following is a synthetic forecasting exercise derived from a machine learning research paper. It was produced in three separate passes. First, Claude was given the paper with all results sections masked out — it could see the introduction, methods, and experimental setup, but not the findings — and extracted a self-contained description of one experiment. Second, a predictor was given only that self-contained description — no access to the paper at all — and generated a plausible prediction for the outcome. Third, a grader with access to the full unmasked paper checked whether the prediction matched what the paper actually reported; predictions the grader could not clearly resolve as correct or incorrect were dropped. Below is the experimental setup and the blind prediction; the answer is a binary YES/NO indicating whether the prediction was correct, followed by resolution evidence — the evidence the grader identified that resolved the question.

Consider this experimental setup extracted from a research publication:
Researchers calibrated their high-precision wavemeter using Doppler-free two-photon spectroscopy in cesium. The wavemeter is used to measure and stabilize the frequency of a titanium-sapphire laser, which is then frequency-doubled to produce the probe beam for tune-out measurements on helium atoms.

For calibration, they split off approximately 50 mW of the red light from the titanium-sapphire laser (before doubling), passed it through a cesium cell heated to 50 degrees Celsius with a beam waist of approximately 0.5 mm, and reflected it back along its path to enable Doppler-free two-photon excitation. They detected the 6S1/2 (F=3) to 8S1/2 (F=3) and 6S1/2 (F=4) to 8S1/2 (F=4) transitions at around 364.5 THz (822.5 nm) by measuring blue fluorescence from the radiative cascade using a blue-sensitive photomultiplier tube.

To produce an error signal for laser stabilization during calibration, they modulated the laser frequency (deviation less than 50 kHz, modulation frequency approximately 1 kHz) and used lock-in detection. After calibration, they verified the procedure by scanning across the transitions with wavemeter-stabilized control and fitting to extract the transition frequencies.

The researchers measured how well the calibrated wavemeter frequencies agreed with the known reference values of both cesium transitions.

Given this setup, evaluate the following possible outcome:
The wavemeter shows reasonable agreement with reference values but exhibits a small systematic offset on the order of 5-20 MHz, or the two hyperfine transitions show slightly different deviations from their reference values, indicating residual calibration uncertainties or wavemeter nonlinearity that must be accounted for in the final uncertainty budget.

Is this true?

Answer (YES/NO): NO